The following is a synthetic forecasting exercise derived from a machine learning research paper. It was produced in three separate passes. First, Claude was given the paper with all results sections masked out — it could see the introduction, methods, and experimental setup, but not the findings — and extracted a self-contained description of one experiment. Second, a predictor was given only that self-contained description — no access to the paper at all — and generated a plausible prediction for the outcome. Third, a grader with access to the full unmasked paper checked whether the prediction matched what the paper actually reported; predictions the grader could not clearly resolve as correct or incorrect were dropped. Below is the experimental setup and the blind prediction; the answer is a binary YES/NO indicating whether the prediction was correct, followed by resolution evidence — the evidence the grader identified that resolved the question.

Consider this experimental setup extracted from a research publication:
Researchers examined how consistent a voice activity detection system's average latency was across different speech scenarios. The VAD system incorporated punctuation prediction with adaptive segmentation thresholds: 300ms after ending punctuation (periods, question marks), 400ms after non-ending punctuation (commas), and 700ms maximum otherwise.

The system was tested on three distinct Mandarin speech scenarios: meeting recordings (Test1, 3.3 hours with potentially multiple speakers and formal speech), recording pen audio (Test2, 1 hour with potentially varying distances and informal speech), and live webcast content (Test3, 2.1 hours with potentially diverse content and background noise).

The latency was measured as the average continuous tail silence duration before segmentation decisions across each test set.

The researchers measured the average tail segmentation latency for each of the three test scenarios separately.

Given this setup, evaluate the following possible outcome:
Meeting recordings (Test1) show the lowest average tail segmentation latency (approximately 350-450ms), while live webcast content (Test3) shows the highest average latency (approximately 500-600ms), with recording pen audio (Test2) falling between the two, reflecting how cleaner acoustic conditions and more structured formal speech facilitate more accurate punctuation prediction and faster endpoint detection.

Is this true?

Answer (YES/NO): NO